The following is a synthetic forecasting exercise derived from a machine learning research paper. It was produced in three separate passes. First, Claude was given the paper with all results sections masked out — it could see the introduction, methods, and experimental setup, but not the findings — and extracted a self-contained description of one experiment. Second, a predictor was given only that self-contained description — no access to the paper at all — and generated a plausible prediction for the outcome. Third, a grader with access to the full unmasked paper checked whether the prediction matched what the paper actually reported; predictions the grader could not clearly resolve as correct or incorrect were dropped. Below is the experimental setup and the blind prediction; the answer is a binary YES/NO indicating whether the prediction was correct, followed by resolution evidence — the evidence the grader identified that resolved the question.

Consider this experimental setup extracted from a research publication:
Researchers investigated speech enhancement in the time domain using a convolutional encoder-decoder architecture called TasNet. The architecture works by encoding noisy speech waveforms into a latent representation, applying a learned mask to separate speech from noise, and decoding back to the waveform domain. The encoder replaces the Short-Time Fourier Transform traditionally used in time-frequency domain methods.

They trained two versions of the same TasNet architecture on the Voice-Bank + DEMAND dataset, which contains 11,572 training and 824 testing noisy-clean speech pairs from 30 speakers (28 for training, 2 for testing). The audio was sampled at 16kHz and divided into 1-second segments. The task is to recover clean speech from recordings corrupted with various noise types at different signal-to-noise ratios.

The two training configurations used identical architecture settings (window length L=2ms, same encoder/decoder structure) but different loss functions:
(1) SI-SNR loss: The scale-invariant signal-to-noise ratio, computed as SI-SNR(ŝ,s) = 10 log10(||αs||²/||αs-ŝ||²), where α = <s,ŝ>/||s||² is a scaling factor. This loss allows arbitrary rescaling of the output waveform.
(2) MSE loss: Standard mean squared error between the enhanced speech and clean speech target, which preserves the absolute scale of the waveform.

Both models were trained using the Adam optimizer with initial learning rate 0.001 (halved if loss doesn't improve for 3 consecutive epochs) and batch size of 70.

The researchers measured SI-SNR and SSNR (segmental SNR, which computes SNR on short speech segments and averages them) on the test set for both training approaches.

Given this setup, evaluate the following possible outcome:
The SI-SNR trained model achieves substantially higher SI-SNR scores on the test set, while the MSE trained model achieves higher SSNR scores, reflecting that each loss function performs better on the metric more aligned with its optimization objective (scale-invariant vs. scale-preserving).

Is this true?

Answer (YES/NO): NO